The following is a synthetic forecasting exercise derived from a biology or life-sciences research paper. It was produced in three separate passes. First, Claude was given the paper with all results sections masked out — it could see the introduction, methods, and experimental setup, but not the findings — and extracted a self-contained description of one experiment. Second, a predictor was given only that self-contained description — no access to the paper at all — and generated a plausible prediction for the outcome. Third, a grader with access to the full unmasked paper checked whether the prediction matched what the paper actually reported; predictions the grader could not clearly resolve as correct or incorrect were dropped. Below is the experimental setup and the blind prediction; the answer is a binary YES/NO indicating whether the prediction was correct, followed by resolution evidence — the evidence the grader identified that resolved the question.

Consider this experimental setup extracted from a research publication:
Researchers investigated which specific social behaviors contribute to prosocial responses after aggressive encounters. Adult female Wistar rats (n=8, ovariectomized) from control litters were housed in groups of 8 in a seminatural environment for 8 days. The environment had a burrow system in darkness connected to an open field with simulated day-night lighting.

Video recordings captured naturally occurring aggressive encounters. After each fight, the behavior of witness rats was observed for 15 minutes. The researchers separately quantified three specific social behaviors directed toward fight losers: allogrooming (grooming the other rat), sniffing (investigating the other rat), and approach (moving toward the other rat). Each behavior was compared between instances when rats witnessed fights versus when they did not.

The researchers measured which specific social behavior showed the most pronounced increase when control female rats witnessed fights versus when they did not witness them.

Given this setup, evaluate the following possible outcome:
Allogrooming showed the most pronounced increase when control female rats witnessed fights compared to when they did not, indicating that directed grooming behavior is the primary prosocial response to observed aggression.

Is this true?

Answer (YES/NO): YES